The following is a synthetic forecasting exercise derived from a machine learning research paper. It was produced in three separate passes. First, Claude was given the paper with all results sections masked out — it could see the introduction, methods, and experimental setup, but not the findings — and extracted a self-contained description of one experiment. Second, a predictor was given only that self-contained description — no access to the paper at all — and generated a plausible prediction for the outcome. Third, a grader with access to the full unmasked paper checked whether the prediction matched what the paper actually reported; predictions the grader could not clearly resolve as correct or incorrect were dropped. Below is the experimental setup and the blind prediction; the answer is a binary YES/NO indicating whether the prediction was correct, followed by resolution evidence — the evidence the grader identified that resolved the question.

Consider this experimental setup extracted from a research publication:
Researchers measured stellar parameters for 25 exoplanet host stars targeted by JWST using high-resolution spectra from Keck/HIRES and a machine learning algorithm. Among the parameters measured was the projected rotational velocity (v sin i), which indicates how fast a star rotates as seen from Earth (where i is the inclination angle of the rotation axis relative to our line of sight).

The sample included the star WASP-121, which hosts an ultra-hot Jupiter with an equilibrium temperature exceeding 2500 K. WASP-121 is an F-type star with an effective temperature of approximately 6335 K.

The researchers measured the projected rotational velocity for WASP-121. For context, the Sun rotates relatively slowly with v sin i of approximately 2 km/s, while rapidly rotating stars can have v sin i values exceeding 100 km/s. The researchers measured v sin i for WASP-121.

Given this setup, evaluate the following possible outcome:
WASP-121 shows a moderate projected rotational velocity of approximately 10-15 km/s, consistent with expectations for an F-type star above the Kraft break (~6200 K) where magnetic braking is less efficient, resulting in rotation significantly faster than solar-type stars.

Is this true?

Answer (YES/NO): YES